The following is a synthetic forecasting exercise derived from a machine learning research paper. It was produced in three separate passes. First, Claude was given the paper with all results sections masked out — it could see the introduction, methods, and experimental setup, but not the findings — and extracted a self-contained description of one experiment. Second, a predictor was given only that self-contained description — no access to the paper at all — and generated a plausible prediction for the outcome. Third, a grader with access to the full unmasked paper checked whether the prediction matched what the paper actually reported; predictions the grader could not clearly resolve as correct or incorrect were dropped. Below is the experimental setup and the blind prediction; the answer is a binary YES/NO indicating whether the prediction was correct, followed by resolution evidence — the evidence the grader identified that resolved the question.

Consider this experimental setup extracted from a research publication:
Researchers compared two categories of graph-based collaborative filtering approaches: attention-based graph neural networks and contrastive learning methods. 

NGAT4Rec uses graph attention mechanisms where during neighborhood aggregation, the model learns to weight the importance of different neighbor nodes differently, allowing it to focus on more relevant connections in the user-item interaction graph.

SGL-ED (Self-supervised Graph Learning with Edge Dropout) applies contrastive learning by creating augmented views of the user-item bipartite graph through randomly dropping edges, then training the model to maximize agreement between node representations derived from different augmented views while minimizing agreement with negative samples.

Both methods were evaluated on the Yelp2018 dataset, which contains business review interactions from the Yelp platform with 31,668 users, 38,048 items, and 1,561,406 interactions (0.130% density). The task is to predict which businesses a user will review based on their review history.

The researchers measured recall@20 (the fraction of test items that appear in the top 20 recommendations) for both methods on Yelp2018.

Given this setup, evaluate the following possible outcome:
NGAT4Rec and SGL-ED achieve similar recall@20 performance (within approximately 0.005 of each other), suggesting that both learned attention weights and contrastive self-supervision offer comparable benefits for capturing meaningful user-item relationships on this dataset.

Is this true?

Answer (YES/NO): YES